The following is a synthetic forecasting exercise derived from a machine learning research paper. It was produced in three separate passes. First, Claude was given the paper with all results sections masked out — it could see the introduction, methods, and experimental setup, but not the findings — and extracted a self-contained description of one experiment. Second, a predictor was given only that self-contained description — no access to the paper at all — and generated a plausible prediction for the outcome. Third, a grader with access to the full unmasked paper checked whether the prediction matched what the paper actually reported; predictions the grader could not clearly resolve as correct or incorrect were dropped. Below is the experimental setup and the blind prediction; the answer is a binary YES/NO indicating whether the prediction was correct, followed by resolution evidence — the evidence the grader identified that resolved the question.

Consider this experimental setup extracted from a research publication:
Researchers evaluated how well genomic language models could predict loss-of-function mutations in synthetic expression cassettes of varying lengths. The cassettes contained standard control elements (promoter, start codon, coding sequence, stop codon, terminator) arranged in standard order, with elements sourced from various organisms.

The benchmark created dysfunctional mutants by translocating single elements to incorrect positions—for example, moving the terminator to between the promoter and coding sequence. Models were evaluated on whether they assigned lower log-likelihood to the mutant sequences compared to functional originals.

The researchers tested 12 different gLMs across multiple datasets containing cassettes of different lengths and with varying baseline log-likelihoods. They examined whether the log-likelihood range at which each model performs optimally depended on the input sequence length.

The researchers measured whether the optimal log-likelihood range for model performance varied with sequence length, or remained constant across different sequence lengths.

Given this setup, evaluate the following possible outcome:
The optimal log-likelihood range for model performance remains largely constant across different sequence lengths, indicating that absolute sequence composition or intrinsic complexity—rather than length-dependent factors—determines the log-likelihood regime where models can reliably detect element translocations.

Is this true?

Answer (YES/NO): NO